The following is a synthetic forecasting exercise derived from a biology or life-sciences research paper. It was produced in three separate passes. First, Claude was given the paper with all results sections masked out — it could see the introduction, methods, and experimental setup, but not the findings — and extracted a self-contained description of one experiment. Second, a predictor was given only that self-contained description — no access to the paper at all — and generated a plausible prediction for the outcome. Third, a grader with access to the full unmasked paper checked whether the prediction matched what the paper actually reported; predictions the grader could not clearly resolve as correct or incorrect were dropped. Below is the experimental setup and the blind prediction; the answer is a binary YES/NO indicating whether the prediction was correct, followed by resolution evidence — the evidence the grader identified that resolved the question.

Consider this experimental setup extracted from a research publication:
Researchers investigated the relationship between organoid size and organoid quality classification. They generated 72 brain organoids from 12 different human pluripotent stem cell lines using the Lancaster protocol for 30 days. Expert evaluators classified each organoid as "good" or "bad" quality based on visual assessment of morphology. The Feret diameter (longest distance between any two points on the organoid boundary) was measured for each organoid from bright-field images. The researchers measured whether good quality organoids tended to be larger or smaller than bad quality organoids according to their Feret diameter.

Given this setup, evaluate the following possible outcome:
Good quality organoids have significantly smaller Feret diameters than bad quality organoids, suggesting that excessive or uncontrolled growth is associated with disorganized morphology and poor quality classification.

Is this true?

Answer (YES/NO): YES